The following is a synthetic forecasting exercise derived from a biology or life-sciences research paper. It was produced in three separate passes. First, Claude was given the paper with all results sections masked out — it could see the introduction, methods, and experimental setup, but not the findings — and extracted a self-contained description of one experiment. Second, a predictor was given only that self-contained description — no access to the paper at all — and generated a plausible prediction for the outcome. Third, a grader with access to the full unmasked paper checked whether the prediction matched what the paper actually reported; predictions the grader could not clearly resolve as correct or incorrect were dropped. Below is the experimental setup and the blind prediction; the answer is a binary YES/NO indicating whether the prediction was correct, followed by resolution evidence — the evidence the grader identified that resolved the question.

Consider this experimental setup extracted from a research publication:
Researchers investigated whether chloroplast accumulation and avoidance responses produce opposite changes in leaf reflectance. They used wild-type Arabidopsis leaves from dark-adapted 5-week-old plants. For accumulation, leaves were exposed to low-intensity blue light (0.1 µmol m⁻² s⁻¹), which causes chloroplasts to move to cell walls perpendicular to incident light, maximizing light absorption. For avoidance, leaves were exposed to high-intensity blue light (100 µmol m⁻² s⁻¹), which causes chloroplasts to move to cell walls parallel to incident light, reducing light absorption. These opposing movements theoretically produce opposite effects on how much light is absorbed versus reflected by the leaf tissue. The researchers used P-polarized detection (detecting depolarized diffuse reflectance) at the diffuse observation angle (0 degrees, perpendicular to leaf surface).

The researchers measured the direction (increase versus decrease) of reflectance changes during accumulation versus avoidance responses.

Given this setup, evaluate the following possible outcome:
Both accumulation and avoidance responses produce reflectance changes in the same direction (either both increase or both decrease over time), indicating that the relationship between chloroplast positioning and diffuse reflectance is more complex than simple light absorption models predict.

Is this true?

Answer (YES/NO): NO